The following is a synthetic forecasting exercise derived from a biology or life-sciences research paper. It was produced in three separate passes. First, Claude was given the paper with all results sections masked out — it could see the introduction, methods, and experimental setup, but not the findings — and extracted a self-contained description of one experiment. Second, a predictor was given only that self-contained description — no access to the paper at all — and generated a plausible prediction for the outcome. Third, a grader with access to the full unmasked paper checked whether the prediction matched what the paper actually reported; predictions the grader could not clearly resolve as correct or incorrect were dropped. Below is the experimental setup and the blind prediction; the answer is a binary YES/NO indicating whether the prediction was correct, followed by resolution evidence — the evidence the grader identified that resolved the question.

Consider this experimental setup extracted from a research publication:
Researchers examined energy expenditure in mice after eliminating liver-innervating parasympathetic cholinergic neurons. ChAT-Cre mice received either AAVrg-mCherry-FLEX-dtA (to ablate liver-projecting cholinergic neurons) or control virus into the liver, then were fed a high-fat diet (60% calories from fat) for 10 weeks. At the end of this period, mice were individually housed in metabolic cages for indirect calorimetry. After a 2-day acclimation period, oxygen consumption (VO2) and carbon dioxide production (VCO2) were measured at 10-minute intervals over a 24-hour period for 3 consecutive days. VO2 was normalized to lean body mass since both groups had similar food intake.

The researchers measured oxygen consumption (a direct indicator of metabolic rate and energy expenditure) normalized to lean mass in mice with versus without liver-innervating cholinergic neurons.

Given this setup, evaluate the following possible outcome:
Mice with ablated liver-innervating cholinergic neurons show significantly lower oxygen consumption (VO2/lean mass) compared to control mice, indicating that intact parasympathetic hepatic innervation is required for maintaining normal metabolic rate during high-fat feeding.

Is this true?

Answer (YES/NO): NO